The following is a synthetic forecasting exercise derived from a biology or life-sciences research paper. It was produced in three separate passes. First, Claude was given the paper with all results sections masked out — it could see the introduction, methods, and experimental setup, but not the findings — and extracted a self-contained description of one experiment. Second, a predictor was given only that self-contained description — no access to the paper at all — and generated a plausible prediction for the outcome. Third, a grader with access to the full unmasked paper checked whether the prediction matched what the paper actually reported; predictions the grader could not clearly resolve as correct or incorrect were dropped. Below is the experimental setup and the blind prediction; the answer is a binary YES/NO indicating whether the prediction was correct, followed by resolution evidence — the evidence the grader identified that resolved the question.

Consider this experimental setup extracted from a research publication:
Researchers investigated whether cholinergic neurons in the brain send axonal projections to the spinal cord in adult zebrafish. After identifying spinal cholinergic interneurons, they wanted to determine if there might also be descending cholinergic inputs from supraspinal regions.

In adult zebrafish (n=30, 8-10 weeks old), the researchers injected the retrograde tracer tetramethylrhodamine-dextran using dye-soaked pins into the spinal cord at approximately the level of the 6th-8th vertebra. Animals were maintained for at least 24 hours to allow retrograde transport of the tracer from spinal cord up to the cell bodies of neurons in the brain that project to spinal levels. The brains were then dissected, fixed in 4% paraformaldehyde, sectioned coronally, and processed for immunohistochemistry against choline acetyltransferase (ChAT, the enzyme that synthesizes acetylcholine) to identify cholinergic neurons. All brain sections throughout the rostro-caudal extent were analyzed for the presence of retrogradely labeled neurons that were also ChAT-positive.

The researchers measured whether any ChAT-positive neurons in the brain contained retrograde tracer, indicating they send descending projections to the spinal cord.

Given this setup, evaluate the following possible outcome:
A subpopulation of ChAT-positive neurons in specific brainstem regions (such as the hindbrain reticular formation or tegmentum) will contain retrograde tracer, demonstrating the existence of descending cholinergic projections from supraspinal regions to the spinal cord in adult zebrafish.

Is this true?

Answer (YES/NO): NO